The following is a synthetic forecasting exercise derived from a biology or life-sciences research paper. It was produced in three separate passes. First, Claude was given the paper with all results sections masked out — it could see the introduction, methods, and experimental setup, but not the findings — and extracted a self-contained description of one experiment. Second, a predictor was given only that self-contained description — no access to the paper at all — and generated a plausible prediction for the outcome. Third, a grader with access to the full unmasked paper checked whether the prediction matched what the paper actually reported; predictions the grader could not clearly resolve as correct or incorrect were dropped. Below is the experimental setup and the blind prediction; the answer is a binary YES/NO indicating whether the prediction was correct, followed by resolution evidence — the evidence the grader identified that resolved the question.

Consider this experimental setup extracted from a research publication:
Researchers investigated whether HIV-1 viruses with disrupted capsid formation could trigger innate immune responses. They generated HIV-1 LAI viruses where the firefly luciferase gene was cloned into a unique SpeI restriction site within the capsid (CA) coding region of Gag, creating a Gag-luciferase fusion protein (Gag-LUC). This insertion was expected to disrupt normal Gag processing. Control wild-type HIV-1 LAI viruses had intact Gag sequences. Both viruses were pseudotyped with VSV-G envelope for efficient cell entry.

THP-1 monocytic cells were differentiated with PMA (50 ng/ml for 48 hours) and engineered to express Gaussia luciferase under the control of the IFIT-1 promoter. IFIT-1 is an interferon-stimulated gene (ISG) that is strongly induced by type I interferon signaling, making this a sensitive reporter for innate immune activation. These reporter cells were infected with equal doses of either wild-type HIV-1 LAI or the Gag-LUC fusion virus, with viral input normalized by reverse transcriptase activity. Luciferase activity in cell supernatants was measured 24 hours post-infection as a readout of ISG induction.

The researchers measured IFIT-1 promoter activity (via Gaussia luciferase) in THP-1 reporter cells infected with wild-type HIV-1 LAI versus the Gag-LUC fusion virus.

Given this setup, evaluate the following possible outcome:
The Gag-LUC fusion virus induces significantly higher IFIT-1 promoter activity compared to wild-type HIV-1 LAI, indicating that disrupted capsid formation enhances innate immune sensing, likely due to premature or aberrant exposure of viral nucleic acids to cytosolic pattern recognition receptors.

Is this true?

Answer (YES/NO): YES